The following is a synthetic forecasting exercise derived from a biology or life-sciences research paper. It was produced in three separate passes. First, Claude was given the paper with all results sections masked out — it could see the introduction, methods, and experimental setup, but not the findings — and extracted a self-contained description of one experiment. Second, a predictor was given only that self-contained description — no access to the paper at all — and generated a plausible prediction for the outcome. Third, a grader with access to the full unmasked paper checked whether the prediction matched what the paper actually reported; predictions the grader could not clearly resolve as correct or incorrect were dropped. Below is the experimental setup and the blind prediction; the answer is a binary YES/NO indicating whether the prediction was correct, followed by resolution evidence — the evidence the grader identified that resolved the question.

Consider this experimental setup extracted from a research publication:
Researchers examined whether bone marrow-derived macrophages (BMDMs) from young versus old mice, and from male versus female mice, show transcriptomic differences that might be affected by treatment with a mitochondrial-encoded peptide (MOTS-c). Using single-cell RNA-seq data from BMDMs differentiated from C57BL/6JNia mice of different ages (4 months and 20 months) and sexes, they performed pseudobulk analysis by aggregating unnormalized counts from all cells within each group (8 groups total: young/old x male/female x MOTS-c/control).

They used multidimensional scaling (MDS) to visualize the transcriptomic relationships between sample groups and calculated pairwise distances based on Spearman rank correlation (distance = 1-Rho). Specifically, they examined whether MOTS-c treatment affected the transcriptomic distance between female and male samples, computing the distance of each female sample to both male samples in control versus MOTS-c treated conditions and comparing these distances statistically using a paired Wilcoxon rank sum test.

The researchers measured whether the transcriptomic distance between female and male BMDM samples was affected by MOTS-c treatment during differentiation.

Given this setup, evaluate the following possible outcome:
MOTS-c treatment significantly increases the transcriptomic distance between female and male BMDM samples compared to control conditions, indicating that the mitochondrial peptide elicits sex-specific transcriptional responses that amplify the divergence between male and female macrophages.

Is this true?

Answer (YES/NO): NO